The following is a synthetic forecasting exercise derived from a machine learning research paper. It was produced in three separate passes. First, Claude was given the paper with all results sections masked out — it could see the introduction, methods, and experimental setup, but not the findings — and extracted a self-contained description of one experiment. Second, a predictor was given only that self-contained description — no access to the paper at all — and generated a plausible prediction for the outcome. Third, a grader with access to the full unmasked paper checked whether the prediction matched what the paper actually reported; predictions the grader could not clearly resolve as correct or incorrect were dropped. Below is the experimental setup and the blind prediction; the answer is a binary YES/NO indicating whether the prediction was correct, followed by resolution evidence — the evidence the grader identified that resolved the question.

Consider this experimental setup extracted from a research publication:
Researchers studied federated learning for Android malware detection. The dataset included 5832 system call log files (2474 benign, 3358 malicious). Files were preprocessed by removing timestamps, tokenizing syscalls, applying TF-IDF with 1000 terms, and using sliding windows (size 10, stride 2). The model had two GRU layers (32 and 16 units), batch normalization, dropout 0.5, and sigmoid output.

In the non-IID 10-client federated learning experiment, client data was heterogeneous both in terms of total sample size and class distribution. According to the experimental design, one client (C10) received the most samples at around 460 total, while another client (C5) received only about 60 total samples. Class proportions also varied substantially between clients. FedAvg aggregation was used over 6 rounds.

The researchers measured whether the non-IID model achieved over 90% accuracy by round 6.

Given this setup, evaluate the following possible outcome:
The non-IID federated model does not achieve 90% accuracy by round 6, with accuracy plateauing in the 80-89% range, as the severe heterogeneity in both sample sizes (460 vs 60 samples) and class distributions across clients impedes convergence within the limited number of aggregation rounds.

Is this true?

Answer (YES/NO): NO